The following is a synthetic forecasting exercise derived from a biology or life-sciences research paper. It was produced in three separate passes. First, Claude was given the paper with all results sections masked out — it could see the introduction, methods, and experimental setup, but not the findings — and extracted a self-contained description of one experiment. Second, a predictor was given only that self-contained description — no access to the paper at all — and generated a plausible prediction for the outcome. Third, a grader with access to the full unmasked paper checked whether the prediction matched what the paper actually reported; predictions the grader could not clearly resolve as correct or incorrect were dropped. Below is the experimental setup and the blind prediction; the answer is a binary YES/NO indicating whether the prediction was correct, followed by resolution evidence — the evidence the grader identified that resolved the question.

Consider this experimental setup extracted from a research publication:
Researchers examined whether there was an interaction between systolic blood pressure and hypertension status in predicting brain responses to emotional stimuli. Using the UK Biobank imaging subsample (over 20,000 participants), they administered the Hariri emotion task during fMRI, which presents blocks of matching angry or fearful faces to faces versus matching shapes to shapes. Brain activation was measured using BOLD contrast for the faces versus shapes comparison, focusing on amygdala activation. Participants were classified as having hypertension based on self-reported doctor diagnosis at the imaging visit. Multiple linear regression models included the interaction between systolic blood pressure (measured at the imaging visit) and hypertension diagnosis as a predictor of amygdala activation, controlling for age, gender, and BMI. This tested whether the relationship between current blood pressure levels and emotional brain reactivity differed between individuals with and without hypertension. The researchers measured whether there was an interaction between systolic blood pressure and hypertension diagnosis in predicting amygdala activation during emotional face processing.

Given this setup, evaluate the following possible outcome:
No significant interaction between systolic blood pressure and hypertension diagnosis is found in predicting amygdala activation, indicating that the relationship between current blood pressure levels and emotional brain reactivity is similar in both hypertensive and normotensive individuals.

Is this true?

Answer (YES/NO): NO